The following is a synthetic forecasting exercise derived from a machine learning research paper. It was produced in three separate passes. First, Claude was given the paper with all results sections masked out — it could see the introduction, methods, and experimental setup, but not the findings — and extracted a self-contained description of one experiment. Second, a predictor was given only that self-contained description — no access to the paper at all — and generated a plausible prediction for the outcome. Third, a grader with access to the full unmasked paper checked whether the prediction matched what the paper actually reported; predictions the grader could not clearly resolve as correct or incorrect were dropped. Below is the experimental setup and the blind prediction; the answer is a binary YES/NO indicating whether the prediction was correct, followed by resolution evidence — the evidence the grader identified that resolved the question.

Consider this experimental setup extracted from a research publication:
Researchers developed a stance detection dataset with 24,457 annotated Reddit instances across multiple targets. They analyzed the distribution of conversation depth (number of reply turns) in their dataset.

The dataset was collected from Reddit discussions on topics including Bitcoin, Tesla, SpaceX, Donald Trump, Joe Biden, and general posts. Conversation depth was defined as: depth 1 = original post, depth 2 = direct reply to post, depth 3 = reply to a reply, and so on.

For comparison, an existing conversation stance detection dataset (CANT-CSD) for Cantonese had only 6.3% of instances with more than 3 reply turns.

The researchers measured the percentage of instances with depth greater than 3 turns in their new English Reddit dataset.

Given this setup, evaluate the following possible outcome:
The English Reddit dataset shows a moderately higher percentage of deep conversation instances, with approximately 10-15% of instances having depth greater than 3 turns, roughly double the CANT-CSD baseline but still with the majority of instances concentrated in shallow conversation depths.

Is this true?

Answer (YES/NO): NO